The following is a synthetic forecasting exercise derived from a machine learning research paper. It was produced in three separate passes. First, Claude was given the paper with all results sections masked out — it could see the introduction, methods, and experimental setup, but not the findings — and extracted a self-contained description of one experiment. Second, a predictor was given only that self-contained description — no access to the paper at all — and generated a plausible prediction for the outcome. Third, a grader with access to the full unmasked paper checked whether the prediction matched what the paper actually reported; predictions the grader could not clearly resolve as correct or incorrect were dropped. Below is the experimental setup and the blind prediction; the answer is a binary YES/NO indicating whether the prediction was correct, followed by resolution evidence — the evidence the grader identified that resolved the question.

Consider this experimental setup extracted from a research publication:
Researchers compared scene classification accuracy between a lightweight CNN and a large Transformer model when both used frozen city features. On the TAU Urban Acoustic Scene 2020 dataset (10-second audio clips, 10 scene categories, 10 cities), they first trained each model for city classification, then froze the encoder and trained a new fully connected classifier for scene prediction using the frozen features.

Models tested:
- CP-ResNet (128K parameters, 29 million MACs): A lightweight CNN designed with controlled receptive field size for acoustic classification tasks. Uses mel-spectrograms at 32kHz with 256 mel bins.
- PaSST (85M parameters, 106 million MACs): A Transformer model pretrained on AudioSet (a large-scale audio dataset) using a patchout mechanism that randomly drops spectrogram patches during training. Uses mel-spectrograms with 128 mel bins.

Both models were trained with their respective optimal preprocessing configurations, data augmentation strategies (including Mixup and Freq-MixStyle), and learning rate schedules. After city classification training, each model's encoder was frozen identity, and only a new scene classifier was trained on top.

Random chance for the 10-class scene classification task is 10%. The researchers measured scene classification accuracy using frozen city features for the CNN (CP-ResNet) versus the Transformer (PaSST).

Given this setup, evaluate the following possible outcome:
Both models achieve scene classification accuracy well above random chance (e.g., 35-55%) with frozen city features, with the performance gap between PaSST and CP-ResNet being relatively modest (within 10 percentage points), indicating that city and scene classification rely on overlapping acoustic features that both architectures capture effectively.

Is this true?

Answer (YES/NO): NO